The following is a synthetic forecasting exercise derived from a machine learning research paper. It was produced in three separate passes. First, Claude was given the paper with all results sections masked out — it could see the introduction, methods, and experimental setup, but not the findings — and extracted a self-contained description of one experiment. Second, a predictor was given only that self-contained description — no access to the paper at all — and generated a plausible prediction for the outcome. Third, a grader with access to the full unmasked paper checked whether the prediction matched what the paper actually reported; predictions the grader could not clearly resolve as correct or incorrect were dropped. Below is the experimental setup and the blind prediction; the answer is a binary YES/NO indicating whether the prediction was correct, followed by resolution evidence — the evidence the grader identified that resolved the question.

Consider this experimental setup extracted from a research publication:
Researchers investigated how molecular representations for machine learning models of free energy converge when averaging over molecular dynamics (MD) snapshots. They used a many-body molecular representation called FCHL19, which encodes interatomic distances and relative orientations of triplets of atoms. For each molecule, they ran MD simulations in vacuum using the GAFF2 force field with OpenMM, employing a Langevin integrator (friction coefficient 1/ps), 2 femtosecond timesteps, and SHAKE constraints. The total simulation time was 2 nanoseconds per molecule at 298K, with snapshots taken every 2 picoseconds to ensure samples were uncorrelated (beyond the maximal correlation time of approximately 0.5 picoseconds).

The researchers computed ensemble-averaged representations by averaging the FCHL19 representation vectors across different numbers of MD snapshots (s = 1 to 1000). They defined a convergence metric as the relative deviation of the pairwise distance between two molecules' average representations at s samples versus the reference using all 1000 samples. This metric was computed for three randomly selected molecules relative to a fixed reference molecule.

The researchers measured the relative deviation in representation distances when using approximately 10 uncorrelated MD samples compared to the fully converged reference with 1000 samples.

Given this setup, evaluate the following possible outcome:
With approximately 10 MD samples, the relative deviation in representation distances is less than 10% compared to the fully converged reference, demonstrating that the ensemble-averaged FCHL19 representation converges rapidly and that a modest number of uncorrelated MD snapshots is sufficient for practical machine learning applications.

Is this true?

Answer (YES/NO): YES